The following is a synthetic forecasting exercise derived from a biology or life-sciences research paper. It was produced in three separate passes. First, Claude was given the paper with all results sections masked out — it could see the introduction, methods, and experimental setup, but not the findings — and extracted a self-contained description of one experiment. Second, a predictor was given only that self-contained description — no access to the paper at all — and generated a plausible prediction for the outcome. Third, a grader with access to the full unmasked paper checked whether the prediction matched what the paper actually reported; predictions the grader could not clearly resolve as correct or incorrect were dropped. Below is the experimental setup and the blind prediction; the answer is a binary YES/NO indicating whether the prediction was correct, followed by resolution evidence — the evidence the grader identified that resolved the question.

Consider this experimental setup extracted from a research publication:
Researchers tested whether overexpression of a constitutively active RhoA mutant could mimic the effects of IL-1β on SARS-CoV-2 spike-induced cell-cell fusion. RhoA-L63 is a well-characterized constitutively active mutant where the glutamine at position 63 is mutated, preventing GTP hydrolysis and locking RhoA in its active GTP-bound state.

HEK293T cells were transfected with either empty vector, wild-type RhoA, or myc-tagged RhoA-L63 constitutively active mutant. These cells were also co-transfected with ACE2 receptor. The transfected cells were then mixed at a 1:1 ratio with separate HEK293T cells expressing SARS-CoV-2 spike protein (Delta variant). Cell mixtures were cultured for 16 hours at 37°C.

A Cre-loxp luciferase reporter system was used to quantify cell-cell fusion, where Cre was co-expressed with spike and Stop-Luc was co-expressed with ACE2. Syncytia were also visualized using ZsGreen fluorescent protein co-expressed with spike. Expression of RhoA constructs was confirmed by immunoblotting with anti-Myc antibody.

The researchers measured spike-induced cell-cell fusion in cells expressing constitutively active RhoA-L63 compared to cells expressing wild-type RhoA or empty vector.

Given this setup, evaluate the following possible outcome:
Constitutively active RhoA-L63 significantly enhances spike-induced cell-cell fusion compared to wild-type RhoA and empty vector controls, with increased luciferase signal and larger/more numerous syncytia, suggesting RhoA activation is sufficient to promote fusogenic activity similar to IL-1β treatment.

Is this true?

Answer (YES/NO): NO